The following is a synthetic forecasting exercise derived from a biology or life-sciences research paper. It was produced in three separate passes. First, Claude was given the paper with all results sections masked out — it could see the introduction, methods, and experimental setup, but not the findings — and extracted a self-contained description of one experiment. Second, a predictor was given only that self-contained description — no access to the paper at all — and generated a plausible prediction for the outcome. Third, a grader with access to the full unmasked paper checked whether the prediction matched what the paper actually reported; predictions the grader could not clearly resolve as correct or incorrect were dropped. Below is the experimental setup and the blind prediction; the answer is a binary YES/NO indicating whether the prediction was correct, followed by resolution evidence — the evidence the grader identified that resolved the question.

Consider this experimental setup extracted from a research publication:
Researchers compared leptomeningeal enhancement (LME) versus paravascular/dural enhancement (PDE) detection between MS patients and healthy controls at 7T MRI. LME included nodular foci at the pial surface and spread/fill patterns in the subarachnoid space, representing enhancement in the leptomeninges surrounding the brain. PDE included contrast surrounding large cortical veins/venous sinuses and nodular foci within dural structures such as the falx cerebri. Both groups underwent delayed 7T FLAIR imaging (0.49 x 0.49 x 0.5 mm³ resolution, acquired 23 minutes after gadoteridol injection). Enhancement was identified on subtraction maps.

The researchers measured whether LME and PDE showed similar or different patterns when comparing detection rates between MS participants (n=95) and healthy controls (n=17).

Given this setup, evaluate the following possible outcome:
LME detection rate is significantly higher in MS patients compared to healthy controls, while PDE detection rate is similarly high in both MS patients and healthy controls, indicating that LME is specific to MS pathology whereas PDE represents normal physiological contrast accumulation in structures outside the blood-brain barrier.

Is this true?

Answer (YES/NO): NO